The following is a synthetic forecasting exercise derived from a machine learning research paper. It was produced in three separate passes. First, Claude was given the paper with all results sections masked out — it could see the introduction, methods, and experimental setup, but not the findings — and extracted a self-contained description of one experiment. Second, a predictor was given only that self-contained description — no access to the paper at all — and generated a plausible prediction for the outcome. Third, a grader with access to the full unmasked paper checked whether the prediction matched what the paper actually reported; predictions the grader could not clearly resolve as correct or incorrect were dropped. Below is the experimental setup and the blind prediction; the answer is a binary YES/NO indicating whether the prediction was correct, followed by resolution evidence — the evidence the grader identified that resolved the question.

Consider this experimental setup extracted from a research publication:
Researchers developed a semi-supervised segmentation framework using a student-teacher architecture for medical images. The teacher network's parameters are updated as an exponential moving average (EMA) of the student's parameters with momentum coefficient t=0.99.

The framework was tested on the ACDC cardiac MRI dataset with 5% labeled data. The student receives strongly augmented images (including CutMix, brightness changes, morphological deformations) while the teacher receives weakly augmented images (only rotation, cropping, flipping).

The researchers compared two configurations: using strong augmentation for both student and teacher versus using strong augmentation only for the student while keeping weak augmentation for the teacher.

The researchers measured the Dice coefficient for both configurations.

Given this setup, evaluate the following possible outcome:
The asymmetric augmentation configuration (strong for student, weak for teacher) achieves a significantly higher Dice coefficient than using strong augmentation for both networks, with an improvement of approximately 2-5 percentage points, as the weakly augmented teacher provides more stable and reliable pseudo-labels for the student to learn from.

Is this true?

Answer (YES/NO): NO